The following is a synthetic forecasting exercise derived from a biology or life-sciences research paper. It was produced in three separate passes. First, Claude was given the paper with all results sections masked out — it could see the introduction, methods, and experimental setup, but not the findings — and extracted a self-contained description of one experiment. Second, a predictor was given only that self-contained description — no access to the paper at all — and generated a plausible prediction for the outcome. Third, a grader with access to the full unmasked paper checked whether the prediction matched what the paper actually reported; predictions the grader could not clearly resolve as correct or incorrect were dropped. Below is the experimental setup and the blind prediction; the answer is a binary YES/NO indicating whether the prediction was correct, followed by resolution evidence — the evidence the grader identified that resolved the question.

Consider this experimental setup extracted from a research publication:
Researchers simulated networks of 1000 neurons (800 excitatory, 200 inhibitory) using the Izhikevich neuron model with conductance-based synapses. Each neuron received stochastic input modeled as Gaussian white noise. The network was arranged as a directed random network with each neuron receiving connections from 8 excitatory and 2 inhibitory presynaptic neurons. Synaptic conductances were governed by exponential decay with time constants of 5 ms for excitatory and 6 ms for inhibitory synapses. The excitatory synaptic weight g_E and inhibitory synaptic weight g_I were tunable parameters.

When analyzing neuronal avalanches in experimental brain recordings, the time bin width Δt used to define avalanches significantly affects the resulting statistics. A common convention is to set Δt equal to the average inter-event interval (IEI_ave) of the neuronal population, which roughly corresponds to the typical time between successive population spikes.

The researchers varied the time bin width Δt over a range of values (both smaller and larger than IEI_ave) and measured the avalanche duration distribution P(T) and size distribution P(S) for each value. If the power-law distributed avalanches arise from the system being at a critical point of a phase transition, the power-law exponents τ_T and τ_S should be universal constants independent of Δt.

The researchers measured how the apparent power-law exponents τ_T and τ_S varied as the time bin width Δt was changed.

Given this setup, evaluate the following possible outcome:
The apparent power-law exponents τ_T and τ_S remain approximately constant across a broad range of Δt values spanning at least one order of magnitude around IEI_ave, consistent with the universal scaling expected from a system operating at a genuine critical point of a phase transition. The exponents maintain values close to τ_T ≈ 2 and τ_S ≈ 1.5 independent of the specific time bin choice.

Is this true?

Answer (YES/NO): NO